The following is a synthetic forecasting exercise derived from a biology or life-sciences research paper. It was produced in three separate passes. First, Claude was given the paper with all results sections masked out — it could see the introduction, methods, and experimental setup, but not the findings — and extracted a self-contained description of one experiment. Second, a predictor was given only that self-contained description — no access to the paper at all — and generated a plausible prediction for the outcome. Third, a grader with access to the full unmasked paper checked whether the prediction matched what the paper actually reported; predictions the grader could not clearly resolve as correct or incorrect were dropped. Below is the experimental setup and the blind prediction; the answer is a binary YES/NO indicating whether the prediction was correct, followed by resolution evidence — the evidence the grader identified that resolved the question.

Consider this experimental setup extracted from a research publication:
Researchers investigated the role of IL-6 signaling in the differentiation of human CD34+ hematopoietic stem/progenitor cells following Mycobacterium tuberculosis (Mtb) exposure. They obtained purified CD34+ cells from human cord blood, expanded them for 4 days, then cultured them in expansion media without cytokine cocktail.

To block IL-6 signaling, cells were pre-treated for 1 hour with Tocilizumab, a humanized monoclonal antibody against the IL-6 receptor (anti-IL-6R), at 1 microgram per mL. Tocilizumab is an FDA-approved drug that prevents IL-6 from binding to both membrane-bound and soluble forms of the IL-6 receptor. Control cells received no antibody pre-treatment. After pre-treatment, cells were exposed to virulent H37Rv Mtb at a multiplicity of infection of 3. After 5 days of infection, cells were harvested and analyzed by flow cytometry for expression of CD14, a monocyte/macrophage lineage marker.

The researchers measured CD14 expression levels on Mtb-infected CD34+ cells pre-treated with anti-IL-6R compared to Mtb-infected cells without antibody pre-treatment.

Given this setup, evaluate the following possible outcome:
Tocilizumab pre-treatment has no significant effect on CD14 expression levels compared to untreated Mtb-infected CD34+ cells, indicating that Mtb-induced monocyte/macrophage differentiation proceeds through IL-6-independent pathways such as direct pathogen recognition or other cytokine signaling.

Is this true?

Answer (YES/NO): NO